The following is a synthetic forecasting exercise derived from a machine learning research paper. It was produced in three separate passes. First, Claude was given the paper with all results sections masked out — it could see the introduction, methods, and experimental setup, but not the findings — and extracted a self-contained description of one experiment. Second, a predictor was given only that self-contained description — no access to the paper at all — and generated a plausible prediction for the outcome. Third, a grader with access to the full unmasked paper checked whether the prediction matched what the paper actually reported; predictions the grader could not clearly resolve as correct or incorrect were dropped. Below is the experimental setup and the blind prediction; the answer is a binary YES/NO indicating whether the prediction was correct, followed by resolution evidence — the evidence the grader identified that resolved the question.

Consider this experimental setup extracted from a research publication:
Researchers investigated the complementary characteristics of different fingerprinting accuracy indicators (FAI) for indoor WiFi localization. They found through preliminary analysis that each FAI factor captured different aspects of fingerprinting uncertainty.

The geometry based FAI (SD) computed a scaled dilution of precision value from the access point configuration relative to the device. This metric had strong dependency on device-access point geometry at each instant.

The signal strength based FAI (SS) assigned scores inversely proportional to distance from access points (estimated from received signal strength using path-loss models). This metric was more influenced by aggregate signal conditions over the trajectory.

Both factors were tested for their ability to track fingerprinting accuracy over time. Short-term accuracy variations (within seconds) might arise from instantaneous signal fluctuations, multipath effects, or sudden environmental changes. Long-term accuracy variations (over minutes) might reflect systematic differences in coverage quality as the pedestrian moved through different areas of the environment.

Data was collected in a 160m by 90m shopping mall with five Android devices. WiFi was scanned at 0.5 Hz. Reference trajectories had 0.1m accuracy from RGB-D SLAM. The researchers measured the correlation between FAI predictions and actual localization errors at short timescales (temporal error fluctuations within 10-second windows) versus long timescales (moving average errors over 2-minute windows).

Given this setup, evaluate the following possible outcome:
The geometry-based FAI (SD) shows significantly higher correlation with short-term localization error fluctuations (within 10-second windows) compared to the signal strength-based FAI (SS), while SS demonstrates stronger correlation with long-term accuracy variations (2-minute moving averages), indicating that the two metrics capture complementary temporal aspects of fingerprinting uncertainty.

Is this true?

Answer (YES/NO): YES